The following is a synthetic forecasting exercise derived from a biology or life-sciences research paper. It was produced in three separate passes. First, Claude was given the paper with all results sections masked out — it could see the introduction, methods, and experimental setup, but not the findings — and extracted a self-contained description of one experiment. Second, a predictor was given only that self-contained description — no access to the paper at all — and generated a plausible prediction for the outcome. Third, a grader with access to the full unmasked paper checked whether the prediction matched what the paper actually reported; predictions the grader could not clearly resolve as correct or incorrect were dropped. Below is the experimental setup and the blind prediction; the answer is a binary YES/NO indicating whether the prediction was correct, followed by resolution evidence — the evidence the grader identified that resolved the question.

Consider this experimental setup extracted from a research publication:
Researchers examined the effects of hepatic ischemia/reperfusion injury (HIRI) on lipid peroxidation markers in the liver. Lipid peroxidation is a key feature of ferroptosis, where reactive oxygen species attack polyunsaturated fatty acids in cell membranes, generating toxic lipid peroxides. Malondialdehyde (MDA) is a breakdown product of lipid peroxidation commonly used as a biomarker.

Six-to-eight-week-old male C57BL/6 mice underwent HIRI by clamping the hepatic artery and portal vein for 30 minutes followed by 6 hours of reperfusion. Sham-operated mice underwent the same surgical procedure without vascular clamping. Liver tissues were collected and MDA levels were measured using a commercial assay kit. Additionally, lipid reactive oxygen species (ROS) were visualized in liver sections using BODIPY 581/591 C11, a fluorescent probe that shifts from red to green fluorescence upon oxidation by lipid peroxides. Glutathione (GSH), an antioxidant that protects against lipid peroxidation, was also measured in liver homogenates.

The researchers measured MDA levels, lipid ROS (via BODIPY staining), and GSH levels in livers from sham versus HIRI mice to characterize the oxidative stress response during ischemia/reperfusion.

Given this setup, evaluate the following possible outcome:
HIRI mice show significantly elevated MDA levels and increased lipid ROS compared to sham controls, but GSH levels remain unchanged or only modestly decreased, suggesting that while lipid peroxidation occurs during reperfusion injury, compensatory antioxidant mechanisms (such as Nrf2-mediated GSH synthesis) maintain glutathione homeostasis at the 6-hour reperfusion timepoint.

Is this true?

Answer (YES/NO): NO